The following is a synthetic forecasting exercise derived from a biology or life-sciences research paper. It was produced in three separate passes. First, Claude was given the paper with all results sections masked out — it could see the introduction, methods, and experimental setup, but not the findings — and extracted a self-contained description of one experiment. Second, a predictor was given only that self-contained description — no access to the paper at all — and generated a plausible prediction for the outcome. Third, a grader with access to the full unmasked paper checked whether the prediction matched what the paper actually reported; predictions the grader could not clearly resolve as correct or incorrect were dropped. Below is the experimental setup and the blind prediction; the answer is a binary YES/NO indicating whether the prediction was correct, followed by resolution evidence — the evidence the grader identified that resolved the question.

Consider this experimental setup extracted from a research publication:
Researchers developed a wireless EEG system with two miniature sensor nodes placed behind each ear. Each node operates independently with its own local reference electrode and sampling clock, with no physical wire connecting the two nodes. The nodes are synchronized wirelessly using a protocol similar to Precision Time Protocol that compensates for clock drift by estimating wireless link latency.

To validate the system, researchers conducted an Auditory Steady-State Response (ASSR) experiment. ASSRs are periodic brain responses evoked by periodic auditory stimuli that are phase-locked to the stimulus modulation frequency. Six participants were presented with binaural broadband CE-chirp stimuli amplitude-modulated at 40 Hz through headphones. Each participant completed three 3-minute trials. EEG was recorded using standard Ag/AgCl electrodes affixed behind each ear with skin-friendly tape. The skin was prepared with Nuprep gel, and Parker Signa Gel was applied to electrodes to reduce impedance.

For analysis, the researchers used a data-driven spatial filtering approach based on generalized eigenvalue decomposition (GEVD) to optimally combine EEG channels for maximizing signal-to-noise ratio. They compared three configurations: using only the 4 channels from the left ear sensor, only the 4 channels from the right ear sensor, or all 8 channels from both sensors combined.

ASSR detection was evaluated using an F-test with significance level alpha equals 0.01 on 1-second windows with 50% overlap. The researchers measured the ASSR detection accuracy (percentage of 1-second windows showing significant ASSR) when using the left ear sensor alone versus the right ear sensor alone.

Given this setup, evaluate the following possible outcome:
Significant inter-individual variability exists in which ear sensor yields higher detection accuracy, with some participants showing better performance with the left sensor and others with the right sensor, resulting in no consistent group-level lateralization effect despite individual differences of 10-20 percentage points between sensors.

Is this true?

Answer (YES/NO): NO